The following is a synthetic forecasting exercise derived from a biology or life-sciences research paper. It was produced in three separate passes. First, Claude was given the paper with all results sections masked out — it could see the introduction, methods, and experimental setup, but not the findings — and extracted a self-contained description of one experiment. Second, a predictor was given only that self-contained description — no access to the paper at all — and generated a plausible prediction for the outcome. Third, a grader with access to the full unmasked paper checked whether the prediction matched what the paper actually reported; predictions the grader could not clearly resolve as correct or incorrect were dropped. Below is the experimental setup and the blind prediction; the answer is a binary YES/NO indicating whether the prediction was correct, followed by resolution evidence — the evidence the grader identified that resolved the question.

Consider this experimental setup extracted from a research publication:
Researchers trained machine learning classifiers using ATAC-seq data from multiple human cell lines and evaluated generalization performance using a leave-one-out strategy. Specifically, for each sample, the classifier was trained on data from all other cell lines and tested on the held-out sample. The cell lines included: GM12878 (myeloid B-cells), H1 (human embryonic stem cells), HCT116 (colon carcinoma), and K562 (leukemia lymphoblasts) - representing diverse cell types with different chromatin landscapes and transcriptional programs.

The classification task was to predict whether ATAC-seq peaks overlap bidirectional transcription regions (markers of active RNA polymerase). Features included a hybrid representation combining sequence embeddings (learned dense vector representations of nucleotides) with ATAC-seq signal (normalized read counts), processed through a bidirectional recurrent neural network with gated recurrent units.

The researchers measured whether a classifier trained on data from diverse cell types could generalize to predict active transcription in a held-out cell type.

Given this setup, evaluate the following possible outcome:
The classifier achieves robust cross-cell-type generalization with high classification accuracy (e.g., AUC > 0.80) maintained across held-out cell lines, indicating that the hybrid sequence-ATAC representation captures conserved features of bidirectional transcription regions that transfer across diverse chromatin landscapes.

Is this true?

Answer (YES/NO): NO